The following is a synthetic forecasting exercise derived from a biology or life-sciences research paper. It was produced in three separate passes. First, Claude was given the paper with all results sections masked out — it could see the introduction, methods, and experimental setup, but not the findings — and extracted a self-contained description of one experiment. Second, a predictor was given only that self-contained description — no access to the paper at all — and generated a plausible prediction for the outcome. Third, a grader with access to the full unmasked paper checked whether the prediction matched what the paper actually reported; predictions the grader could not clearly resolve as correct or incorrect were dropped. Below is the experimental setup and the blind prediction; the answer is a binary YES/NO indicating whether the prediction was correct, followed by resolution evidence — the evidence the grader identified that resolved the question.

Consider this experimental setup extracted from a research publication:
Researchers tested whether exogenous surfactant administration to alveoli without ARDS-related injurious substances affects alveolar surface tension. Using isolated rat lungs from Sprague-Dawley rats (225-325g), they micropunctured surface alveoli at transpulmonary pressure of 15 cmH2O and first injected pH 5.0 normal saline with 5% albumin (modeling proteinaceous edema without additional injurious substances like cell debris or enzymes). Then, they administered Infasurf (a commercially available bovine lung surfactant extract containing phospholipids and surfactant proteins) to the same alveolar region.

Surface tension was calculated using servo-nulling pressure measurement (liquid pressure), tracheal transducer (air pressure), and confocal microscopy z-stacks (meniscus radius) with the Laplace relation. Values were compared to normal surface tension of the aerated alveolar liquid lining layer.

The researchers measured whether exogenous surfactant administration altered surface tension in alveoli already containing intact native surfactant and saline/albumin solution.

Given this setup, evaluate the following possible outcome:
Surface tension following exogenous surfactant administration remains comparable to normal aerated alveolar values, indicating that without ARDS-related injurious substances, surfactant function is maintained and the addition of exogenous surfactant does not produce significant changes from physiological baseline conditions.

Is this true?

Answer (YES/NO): YES